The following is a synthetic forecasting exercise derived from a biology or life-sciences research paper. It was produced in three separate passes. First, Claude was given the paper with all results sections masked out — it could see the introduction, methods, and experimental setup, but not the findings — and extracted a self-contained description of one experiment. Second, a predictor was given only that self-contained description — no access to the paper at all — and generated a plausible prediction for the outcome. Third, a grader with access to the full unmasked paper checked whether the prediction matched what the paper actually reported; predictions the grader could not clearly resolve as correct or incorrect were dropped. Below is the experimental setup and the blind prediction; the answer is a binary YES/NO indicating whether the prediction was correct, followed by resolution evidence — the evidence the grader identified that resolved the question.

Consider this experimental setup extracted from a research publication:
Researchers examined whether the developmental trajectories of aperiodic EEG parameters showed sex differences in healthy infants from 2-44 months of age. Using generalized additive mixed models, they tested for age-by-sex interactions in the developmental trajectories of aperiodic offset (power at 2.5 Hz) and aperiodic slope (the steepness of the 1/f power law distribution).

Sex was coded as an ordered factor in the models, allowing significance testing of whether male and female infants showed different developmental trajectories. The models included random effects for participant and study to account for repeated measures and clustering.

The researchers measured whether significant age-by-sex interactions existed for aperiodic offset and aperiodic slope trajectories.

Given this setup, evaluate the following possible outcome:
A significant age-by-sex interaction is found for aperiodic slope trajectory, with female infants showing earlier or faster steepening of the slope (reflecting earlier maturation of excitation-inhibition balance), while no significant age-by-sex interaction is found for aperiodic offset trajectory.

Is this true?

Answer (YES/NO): NO